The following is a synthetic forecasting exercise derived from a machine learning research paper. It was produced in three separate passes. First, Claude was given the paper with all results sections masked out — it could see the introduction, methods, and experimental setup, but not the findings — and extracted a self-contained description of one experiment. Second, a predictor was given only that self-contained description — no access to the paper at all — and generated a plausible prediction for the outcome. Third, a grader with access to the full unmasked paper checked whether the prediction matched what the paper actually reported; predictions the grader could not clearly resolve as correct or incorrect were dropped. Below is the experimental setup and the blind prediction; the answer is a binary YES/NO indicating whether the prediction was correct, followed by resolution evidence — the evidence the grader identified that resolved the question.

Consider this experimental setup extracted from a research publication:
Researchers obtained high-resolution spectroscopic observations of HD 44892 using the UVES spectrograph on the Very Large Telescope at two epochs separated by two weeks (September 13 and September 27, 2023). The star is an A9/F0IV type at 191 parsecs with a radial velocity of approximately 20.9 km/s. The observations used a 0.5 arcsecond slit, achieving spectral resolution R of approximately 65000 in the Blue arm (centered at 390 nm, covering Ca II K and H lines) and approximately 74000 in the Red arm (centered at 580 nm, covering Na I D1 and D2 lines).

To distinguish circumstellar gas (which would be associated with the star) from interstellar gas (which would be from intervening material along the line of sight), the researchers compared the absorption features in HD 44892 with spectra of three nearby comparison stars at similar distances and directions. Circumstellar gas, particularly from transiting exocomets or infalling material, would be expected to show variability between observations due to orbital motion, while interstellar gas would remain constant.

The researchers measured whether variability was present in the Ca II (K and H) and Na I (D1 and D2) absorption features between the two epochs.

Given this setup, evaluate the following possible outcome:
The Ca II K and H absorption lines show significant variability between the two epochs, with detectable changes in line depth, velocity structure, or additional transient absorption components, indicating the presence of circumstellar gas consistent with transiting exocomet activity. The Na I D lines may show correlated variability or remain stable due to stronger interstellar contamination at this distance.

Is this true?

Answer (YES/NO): YES